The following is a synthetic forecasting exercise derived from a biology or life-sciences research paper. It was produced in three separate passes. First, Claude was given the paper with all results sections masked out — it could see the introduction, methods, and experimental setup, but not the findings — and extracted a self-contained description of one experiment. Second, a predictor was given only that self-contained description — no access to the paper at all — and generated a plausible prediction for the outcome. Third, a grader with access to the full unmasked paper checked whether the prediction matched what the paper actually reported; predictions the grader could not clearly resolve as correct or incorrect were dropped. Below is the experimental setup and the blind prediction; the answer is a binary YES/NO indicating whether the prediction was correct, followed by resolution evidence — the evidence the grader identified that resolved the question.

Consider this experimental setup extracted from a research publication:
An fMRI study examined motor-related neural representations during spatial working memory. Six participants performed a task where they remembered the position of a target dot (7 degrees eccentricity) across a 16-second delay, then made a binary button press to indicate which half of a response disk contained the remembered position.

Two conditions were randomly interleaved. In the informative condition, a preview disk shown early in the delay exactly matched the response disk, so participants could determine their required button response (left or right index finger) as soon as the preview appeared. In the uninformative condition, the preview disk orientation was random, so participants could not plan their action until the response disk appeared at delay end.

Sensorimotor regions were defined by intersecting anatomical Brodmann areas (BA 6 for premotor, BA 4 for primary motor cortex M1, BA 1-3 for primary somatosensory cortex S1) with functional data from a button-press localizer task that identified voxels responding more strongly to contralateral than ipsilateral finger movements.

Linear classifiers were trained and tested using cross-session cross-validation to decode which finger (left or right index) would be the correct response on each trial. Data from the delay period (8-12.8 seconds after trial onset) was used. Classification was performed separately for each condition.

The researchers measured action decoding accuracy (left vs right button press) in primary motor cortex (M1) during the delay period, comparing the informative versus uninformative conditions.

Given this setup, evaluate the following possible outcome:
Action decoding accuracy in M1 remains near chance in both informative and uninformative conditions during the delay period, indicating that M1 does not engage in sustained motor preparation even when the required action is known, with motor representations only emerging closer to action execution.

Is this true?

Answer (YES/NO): NO